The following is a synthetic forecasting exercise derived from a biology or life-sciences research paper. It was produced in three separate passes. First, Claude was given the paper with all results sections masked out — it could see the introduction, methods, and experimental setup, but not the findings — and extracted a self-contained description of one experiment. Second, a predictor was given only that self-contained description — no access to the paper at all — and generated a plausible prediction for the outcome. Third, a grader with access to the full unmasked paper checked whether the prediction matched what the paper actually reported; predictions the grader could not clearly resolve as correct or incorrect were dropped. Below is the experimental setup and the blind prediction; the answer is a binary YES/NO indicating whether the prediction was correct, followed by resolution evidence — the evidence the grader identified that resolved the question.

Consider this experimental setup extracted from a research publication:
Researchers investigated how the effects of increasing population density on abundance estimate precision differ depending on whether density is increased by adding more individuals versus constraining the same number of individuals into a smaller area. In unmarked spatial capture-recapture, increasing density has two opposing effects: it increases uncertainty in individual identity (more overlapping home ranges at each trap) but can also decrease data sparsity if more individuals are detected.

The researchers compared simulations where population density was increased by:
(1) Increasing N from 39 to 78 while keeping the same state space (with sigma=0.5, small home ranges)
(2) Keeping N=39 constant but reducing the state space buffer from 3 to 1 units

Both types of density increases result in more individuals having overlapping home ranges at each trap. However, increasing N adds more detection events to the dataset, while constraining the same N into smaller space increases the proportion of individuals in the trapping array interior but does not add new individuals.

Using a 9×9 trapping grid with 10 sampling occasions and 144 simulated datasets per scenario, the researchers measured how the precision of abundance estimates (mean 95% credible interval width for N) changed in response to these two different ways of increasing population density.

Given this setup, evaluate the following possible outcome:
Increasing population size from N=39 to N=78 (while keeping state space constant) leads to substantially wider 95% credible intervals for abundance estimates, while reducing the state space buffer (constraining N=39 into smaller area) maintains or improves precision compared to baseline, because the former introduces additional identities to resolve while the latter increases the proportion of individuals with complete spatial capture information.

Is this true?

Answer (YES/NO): NO